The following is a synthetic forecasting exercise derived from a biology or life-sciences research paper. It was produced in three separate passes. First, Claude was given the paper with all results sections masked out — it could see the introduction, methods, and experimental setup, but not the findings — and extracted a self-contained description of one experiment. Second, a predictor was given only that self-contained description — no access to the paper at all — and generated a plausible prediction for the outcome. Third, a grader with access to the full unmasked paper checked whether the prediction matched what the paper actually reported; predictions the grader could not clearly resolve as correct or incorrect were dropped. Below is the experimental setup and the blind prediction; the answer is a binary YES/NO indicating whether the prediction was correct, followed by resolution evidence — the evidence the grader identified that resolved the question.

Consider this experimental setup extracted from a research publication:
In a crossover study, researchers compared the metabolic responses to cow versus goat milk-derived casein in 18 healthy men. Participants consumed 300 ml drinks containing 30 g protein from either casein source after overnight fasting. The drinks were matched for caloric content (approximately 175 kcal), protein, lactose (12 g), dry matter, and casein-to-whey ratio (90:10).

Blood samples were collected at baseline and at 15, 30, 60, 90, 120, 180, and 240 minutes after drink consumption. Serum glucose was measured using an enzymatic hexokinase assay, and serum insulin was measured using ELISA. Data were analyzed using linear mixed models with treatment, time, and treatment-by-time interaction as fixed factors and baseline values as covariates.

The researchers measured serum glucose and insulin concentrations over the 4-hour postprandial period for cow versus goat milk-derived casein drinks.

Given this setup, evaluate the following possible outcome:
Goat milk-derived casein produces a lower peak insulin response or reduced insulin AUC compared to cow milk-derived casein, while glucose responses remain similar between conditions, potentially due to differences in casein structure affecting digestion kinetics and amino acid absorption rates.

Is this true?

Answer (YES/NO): NO